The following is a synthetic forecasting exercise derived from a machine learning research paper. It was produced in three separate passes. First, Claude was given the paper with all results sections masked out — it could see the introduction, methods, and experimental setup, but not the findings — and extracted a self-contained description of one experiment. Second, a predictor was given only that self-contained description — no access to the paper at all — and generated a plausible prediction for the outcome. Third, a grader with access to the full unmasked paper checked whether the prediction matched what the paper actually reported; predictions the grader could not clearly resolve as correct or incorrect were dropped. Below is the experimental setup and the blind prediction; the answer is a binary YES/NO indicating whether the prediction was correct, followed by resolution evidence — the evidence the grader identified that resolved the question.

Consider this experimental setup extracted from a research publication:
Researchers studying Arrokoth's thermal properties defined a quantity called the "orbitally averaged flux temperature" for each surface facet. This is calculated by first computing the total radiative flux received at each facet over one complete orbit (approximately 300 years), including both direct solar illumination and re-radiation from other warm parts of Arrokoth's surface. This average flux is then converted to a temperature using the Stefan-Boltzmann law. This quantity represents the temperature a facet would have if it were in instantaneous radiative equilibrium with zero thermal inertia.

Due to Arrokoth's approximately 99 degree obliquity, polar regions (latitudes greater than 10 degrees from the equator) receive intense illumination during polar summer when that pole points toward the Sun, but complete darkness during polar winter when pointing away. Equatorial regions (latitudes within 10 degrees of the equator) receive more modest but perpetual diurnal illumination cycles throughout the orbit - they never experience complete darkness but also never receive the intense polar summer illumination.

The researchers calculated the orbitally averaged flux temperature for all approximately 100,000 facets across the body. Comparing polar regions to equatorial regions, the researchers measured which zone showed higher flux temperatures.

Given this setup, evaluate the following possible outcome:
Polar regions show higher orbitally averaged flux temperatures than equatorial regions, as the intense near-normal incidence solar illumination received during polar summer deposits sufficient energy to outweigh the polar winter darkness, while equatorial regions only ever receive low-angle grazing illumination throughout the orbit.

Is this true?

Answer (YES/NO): YES